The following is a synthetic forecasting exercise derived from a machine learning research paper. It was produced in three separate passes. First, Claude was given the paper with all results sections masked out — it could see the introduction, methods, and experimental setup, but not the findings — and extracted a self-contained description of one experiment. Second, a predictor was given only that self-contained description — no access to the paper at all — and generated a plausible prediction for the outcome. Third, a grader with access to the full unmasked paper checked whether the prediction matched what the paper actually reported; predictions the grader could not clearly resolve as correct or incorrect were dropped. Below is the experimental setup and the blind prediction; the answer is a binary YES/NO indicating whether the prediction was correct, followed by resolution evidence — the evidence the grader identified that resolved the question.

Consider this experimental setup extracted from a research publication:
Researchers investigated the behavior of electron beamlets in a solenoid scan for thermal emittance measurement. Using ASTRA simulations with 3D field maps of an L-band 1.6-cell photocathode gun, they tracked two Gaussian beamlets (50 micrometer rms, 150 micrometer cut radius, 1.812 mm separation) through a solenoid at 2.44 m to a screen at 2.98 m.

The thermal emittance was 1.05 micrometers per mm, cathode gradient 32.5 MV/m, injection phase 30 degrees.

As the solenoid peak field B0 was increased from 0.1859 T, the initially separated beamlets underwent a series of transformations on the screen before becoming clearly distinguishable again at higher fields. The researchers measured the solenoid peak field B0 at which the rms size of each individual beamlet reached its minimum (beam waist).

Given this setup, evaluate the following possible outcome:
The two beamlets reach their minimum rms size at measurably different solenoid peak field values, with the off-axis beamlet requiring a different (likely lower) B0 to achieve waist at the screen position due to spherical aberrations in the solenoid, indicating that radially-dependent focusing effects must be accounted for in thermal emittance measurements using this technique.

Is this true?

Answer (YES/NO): NO